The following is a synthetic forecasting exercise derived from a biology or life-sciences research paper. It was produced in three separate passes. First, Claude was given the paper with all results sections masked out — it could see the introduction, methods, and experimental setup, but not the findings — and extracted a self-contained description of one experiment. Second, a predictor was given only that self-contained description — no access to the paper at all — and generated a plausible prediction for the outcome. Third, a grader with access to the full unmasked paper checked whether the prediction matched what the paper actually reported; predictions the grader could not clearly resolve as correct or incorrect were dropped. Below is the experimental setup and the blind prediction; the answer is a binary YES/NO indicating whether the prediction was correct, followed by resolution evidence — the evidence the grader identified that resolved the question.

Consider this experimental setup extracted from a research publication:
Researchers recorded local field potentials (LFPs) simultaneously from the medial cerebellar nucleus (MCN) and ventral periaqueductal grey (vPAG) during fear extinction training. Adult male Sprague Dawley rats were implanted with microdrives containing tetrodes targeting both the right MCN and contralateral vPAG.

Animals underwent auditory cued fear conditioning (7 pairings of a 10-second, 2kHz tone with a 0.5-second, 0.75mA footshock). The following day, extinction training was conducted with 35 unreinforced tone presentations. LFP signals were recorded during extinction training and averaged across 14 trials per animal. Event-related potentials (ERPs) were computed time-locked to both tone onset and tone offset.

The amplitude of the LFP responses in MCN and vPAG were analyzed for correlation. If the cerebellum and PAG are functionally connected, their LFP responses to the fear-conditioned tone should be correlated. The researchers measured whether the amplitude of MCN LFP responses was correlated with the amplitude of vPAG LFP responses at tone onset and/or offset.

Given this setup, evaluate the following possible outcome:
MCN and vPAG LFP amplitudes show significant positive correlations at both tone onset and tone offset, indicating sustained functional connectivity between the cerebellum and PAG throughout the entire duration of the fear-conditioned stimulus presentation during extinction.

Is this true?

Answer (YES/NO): YES